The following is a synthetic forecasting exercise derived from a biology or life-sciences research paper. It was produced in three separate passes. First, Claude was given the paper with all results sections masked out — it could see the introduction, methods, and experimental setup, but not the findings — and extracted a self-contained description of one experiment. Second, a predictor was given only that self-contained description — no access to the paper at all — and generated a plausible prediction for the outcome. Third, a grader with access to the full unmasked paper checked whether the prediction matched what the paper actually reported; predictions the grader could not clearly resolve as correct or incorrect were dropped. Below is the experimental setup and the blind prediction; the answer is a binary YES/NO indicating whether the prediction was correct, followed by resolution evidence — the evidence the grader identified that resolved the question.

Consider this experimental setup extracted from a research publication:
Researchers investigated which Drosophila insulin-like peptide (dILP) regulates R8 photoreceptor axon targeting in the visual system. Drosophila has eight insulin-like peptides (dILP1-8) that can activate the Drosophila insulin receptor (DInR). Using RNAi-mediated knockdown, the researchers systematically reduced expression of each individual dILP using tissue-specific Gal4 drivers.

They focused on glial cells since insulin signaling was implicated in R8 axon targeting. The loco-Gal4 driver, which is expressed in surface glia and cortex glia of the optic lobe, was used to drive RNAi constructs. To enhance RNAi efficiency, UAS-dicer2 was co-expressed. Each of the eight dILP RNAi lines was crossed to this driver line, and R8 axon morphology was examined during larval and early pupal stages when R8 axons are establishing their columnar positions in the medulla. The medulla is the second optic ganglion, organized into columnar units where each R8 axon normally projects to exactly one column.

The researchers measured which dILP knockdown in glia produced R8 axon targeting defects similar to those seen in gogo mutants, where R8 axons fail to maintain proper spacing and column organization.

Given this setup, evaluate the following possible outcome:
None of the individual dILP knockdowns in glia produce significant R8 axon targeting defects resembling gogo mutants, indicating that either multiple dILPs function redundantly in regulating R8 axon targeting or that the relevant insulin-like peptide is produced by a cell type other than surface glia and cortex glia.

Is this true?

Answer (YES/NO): YES